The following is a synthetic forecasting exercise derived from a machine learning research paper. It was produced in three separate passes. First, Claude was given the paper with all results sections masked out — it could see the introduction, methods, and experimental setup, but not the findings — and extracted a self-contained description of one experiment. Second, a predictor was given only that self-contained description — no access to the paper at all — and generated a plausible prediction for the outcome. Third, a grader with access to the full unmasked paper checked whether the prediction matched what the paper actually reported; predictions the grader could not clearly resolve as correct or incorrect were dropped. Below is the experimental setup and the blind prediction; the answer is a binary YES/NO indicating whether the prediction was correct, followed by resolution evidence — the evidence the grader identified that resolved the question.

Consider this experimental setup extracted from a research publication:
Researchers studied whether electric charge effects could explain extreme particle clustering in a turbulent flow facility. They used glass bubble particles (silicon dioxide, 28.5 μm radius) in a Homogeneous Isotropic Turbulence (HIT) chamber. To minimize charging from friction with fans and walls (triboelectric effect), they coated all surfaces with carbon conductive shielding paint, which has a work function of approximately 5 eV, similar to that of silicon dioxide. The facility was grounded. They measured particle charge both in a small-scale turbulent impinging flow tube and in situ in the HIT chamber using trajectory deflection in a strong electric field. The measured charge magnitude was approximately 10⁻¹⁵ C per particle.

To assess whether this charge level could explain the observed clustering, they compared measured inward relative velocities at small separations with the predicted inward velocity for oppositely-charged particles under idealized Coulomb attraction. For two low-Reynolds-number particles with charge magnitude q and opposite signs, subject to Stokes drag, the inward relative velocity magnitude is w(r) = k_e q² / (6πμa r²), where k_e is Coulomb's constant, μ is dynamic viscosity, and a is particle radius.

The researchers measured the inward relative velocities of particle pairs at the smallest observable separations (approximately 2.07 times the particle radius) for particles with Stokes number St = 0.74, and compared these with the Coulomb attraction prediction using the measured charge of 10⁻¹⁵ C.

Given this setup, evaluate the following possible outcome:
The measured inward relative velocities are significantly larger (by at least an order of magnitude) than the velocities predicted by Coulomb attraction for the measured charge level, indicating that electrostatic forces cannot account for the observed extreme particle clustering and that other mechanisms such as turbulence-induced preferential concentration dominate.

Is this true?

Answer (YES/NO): YES